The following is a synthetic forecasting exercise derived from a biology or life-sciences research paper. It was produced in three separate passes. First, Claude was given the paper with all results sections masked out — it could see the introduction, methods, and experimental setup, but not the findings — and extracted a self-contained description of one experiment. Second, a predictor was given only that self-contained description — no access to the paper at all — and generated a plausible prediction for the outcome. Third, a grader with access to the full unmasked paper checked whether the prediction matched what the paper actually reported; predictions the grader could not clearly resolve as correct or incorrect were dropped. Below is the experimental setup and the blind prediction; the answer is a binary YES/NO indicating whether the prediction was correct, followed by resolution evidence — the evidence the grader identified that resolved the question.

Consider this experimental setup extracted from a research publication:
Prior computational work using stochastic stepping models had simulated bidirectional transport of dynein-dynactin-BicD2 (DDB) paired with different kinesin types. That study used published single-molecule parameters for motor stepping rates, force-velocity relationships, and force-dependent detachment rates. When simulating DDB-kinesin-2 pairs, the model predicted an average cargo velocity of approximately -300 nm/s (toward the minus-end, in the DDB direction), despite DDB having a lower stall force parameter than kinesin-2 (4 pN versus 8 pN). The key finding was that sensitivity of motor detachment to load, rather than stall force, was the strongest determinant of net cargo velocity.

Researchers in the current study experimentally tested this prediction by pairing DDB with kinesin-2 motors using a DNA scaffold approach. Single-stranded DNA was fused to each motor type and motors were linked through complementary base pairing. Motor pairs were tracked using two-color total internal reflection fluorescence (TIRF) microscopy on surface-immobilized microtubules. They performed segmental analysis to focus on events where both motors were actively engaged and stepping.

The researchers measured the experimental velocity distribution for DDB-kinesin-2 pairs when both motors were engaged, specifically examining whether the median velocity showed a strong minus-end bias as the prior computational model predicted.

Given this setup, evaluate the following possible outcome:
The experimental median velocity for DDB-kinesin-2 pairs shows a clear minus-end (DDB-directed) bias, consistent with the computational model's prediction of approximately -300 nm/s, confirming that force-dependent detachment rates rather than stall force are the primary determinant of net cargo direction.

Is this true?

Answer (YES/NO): NO